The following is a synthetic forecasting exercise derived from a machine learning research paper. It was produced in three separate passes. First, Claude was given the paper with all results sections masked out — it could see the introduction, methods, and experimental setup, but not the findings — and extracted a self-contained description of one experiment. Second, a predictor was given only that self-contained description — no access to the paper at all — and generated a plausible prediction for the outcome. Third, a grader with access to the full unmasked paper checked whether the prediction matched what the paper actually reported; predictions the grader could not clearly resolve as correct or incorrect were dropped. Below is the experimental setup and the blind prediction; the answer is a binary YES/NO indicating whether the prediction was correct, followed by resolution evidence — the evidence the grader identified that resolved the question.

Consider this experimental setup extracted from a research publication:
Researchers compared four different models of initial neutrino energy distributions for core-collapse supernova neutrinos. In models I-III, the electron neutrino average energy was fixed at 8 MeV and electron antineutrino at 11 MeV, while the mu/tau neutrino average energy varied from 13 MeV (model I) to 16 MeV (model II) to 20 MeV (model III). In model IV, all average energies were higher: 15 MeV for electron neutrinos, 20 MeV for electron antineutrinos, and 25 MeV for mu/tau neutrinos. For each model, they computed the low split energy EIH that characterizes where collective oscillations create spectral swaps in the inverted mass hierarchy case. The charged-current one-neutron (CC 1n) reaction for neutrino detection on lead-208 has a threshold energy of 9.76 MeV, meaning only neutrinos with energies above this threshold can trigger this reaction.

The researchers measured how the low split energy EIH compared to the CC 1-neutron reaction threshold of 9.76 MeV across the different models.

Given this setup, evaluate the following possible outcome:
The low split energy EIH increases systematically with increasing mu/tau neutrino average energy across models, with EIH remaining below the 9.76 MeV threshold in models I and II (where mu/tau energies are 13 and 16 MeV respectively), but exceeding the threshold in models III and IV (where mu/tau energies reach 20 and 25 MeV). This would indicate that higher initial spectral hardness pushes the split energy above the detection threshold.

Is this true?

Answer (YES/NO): NO